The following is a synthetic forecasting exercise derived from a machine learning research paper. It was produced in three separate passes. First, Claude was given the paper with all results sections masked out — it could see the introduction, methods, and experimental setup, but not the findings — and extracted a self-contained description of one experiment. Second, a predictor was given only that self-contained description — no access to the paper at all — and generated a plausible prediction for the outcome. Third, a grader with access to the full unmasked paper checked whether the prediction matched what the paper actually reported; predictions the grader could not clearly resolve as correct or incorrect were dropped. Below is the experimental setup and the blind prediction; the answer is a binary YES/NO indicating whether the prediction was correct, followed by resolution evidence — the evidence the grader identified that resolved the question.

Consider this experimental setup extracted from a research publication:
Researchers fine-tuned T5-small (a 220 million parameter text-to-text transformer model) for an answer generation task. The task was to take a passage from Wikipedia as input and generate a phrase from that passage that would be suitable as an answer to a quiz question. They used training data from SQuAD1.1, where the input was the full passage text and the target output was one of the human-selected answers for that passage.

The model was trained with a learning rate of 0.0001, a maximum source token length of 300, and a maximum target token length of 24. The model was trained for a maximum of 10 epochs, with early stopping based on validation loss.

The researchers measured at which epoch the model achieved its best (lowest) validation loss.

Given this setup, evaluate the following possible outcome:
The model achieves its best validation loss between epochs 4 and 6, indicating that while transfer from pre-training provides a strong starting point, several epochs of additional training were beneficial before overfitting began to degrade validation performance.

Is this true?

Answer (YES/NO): YES